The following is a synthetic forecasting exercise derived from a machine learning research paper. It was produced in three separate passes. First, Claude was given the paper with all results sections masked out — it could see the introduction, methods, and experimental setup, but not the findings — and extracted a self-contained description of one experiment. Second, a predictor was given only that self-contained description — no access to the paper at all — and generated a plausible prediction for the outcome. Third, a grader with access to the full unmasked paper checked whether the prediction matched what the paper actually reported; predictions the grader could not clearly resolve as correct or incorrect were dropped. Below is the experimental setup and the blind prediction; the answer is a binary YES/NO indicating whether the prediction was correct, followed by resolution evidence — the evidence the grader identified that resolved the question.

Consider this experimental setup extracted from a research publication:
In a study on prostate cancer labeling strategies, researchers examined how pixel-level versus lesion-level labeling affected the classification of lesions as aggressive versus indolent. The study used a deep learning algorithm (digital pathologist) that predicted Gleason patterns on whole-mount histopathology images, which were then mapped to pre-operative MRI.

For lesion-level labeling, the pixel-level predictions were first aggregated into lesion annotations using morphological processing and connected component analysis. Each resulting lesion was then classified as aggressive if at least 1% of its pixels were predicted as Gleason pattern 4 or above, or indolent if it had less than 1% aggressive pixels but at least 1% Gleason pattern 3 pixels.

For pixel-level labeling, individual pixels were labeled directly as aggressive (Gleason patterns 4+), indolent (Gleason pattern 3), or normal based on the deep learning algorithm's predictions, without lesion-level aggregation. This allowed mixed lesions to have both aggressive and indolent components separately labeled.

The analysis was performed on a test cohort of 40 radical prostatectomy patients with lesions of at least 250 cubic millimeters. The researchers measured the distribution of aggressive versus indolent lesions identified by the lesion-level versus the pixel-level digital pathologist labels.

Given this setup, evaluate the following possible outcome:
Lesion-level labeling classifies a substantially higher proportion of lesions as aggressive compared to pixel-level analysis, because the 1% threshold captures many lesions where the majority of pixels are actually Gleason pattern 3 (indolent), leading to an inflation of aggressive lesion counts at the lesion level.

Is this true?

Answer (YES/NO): YES